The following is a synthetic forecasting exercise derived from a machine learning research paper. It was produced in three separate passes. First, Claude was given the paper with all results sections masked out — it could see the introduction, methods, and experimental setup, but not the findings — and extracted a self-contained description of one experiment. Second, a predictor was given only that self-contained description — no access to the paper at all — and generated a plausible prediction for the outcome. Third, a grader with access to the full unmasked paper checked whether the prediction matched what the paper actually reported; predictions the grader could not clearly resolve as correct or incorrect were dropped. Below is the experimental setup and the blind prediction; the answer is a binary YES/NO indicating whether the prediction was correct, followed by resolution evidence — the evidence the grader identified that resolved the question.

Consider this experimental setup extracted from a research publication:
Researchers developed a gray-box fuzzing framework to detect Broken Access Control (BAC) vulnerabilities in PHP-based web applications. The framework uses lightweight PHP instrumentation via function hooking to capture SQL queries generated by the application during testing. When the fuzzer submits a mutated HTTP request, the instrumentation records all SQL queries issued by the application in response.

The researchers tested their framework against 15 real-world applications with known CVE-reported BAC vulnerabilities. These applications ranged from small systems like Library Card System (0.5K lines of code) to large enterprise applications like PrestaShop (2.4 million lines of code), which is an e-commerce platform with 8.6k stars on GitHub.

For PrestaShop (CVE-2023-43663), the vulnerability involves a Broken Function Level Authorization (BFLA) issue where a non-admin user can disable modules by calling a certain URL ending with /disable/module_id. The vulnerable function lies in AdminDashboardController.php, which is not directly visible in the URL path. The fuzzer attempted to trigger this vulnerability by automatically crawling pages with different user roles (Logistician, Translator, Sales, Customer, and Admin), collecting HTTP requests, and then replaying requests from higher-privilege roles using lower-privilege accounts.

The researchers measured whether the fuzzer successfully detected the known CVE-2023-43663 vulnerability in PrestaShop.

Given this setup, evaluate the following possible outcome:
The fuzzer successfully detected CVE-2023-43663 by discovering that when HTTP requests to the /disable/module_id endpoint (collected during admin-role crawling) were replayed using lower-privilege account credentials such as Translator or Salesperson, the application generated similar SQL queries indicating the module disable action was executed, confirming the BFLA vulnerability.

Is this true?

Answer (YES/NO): NO